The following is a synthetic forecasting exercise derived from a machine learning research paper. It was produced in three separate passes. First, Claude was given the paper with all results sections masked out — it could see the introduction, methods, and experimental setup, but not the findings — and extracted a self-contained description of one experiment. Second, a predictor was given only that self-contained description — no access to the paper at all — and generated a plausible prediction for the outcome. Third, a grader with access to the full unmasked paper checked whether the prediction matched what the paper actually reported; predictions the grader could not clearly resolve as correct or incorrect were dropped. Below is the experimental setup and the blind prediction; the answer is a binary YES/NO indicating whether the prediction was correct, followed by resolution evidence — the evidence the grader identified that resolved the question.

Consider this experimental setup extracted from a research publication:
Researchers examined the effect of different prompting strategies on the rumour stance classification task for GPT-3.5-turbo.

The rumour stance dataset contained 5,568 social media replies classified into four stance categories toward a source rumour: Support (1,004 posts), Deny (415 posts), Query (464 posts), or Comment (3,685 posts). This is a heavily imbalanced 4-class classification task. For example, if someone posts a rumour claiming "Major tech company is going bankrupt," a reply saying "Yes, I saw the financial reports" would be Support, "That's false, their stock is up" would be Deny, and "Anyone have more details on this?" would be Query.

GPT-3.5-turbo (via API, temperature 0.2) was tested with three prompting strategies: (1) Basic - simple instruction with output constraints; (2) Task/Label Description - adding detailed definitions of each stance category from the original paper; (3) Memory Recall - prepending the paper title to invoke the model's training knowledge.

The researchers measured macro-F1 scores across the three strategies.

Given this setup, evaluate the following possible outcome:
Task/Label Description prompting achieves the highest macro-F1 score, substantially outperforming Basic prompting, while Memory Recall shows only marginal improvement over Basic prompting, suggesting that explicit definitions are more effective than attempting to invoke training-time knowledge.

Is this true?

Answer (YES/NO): NO